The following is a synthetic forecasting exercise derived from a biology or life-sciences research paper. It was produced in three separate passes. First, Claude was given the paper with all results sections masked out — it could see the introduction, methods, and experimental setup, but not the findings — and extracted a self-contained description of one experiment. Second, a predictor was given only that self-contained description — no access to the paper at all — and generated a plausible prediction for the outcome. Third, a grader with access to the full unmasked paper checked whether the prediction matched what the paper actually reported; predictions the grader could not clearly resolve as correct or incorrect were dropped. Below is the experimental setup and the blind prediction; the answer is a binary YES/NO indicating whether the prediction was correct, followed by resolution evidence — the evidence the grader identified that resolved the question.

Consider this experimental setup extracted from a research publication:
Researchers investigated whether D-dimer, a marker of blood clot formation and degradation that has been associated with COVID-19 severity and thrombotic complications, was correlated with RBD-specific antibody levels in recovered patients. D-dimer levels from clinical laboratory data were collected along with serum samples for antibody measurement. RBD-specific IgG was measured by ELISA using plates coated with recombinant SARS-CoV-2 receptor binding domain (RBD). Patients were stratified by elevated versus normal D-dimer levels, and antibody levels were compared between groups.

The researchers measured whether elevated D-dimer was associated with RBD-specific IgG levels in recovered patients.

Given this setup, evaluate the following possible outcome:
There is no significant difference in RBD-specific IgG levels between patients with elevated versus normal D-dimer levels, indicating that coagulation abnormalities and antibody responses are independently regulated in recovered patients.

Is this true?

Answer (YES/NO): YES